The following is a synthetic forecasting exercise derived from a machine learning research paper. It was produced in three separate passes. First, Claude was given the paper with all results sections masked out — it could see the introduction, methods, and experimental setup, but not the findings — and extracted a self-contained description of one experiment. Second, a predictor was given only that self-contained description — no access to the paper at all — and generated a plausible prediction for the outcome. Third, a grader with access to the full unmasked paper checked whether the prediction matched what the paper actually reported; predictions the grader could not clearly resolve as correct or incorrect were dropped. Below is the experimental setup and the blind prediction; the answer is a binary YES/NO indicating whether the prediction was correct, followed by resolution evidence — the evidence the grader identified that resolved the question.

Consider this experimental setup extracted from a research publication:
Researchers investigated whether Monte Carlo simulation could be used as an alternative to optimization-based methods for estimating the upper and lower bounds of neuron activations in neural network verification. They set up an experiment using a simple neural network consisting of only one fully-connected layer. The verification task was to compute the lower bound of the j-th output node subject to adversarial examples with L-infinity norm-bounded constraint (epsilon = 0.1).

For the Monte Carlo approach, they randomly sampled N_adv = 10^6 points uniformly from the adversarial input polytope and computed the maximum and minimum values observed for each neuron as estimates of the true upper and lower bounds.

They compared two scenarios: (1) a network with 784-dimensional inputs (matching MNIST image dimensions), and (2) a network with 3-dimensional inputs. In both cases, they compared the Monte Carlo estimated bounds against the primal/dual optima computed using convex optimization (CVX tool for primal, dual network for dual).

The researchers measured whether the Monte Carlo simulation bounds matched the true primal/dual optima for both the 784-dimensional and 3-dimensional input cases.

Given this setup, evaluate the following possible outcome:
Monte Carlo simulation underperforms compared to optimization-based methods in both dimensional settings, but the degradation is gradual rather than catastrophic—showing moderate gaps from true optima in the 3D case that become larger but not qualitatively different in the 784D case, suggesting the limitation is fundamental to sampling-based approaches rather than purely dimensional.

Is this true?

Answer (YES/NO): NO